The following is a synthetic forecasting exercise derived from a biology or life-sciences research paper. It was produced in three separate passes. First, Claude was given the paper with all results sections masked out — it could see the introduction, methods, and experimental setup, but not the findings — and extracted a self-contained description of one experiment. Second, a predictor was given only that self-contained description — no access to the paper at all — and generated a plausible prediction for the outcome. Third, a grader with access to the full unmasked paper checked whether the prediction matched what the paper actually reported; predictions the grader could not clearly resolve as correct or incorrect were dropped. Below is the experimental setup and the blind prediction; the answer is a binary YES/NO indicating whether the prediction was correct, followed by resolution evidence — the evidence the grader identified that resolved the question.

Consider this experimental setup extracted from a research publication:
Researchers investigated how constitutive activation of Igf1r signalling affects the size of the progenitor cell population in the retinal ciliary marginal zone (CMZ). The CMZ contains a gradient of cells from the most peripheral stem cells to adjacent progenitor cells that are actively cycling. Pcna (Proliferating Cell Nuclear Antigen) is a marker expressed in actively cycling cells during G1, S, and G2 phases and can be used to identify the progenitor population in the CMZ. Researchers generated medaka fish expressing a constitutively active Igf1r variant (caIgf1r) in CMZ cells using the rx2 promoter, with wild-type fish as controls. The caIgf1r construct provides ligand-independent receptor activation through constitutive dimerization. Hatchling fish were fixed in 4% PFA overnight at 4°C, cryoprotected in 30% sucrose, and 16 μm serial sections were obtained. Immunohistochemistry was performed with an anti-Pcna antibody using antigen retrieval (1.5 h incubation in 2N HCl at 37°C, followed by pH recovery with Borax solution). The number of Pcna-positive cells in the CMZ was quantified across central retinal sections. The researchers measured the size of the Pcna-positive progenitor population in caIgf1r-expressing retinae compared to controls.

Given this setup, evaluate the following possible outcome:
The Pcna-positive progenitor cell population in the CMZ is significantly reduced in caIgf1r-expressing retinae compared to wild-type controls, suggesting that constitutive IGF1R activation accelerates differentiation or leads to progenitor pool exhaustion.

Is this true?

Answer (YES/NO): NO